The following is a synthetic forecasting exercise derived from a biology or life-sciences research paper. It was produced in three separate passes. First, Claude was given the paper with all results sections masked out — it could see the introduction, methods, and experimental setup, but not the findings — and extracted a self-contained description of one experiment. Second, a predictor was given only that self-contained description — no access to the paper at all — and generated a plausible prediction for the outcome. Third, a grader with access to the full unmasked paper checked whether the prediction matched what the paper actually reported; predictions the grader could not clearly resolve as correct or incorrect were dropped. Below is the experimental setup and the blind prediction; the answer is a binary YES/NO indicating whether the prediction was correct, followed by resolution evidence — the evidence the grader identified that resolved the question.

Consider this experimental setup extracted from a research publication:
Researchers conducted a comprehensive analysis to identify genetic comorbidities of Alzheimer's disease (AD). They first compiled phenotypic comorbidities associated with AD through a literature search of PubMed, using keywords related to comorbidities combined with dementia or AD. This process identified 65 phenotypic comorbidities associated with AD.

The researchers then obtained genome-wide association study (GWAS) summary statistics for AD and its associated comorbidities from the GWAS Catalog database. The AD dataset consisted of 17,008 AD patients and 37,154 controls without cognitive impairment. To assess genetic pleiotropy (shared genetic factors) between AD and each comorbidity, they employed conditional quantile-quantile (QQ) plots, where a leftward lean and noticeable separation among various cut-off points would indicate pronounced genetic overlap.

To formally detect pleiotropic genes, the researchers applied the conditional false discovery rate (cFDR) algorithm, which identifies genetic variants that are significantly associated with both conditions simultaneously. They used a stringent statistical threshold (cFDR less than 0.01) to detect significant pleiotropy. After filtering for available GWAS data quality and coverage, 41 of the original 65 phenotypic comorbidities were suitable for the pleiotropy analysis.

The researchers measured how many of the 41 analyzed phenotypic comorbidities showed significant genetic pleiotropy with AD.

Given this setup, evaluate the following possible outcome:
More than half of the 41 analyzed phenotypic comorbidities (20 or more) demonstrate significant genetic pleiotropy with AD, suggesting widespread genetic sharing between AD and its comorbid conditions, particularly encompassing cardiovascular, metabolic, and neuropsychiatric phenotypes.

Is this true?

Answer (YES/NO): NO